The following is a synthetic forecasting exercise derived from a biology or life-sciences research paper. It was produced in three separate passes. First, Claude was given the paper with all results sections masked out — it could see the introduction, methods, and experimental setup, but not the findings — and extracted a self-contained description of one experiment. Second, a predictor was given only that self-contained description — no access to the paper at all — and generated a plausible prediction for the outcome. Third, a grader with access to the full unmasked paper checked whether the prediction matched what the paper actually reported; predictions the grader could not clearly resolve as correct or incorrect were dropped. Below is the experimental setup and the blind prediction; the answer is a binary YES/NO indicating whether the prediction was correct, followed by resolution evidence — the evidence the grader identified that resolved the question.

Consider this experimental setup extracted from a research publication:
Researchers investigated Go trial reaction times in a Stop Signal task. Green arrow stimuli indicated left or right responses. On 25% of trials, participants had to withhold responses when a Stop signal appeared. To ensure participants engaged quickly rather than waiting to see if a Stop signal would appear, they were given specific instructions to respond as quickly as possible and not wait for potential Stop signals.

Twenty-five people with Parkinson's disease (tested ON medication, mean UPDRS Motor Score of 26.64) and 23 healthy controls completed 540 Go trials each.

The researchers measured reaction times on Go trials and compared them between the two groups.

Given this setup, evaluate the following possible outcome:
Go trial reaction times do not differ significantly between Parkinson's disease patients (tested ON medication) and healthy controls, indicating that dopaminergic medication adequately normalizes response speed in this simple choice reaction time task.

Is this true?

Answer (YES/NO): YES